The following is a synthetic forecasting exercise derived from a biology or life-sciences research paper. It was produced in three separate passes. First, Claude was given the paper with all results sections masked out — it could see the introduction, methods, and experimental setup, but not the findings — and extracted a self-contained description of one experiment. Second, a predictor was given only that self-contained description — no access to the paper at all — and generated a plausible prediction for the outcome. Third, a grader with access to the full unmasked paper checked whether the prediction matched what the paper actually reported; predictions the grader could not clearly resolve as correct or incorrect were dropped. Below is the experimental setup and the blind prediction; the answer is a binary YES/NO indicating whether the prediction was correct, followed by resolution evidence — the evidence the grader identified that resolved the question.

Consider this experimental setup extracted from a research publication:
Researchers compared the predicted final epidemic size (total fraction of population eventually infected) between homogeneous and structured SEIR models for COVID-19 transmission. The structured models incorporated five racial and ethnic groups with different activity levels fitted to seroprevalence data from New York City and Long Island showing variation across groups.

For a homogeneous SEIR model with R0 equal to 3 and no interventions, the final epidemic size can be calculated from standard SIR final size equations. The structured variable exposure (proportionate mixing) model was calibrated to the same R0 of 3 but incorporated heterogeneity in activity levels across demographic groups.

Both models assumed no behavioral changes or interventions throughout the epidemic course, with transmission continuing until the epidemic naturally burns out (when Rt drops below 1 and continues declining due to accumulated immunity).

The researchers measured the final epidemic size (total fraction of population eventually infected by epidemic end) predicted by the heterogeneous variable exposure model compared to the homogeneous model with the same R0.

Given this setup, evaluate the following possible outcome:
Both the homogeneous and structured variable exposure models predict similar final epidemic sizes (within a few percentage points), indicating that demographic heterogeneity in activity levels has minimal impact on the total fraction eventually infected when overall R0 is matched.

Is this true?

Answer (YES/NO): NO